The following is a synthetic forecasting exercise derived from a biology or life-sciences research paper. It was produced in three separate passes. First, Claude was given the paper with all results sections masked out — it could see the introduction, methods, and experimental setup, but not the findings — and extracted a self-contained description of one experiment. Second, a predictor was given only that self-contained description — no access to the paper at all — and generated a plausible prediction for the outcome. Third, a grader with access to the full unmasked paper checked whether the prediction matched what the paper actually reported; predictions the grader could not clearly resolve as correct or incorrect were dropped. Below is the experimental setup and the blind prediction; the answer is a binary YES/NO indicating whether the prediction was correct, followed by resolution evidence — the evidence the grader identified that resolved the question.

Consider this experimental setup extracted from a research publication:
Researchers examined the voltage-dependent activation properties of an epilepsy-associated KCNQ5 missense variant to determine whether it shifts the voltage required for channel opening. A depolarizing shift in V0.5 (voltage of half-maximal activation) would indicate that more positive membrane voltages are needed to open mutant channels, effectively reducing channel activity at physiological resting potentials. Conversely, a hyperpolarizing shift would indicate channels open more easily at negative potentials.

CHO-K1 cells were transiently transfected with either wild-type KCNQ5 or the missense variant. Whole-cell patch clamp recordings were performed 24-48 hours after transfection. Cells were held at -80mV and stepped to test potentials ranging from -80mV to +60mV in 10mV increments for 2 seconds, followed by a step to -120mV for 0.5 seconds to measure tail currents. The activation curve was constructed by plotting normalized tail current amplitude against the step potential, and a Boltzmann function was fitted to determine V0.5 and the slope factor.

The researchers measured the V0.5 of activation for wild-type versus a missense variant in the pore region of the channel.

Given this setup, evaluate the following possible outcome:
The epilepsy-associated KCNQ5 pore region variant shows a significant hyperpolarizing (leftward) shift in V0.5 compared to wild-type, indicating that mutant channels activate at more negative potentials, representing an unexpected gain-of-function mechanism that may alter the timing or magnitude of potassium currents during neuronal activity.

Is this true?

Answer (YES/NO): NO